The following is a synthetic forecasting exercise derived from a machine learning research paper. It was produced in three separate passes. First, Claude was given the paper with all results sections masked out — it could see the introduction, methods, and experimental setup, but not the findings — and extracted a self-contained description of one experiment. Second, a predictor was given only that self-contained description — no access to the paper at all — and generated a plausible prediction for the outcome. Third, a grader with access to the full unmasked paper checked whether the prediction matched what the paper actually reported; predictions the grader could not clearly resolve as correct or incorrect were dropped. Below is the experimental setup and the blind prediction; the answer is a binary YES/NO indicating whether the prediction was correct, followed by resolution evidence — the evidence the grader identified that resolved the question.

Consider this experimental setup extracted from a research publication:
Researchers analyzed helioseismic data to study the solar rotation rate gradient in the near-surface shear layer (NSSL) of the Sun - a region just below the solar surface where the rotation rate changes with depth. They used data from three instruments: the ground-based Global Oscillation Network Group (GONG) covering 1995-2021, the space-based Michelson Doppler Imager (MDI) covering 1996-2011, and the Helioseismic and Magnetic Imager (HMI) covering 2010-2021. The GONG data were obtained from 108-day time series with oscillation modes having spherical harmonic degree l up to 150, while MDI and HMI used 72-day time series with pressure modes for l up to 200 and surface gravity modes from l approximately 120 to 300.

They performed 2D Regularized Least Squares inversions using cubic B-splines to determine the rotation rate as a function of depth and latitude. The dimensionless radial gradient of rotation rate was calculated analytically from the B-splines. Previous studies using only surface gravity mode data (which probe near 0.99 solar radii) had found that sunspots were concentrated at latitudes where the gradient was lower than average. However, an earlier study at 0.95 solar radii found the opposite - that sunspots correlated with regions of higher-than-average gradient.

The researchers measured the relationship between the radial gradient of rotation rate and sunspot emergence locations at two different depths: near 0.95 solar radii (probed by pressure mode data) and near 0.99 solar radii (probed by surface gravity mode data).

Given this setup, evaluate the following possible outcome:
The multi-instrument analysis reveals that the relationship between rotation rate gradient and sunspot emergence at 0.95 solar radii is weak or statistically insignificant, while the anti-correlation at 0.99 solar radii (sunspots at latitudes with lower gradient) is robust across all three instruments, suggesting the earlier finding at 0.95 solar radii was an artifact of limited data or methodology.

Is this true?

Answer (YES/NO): NO